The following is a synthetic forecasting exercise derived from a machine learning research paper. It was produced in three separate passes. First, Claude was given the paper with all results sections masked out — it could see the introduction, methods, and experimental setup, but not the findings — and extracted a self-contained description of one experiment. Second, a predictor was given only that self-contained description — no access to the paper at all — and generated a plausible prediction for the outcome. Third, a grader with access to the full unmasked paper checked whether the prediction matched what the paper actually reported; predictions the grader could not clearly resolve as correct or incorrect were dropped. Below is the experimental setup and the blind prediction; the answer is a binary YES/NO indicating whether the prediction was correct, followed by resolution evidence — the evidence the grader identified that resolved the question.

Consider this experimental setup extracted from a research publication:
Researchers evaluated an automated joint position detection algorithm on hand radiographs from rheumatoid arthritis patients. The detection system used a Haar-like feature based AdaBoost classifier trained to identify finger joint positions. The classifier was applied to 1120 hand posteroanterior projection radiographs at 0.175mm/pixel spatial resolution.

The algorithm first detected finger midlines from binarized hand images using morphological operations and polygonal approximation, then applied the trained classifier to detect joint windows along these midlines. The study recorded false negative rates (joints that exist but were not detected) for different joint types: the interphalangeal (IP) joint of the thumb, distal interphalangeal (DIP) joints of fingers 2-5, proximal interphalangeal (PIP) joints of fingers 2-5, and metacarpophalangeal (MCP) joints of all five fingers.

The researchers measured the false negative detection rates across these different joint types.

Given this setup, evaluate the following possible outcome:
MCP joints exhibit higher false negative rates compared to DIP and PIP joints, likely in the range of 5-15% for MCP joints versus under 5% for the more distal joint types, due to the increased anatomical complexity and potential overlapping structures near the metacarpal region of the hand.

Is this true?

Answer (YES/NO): NO